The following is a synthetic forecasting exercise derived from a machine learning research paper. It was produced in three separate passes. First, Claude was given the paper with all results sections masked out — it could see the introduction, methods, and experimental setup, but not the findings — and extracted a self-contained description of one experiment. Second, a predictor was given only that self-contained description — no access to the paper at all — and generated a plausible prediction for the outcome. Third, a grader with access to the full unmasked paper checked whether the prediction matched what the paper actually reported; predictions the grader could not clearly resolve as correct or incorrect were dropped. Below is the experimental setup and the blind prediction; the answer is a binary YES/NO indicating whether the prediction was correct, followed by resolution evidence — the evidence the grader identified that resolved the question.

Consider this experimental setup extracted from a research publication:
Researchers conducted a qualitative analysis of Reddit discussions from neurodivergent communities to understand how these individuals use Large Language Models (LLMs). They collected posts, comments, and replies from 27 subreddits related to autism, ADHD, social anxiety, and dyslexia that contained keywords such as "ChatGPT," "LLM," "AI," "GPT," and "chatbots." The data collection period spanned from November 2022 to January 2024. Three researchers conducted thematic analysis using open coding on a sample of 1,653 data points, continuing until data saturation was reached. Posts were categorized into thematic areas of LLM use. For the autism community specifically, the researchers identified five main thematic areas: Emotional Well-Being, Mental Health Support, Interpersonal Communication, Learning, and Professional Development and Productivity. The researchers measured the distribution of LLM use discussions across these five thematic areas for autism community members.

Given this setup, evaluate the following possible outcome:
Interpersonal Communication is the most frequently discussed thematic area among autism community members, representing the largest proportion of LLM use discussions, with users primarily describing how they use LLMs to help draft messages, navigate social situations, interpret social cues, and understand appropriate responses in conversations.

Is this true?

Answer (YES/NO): YES